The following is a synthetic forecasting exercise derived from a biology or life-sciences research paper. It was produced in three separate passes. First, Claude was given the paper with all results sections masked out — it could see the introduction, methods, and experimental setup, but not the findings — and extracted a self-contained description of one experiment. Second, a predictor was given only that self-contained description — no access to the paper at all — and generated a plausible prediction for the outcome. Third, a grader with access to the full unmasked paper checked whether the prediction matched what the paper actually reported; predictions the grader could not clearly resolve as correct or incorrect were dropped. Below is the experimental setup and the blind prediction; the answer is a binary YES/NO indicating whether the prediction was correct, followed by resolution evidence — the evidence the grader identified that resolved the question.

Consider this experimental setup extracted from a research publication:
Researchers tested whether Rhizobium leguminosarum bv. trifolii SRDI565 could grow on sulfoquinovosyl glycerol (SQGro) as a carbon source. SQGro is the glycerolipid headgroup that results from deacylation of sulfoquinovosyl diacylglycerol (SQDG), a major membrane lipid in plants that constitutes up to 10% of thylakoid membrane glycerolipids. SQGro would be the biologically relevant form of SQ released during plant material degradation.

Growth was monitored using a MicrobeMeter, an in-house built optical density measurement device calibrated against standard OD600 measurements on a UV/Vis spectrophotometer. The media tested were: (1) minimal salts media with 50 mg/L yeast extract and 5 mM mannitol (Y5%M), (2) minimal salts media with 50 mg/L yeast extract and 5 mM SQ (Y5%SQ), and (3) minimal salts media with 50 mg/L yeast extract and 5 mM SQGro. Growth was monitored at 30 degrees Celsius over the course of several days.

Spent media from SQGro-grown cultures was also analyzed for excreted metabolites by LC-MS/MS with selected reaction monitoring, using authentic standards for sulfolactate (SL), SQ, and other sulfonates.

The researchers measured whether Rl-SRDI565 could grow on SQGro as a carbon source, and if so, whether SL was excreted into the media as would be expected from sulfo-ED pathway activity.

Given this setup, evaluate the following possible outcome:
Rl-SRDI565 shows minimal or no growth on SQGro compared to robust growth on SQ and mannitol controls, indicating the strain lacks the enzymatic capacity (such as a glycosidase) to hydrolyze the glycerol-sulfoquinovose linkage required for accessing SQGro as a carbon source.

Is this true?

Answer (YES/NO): NO